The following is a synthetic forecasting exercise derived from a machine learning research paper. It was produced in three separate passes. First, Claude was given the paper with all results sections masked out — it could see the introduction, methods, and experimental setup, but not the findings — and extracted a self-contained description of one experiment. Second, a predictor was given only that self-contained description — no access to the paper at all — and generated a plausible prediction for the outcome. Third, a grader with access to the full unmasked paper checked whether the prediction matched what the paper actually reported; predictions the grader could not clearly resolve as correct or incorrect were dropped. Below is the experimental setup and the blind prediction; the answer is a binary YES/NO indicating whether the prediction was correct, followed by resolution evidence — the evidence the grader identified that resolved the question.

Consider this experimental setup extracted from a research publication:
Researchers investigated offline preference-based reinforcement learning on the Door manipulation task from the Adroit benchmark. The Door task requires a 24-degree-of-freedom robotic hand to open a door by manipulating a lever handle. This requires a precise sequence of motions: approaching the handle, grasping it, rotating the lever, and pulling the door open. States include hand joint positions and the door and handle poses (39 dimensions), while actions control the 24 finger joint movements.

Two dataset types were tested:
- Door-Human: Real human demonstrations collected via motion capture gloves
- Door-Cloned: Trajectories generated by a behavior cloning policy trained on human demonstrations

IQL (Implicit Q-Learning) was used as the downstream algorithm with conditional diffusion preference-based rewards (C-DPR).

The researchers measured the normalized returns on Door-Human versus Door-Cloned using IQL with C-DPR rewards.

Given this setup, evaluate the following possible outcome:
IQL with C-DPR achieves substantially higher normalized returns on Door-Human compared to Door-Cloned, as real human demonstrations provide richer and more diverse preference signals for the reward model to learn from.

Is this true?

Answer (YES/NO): YES